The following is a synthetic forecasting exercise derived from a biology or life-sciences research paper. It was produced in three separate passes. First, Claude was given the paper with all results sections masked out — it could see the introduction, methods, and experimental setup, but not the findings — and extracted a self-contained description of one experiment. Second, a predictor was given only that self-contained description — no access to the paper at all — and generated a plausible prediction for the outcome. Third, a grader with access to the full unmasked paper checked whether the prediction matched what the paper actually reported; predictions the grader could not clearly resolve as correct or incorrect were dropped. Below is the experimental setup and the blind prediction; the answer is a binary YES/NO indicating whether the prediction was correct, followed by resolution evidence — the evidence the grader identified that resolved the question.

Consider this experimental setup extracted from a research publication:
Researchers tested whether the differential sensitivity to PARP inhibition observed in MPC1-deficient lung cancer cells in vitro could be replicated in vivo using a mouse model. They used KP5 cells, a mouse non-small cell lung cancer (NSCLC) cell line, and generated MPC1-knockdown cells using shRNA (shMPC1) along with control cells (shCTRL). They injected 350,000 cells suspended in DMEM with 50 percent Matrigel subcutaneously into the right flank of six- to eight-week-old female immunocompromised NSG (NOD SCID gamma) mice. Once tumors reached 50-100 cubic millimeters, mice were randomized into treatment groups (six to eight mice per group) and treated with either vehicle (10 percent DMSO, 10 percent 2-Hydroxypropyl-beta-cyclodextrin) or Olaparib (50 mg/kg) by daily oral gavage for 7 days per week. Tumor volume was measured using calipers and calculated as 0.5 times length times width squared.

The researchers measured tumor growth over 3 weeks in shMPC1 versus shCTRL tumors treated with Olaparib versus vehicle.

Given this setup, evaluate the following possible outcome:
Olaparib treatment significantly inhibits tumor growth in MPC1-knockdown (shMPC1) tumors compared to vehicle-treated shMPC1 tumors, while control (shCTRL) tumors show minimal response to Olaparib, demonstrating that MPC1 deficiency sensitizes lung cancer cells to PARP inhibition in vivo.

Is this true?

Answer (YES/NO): NO